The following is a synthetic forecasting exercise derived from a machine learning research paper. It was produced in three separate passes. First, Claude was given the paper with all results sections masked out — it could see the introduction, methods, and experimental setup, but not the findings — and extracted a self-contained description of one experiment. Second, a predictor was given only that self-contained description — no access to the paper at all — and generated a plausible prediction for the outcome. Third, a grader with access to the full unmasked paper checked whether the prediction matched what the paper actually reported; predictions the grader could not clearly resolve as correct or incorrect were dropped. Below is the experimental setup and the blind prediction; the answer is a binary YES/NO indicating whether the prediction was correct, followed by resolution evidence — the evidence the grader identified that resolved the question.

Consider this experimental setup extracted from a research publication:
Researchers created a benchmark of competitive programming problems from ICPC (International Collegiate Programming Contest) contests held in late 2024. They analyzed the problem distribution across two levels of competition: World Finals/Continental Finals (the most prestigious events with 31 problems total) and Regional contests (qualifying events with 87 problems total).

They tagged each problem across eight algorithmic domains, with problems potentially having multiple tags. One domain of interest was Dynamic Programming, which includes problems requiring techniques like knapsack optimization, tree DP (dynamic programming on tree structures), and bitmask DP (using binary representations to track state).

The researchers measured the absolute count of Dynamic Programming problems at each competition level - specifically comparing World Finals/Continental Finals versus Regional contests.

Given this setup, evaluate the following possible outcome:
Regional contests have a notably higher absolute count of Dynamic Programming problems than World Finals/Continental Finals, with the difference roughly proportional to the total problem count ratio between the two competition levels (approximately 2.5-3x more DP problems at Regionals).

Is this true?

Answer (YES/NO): YES